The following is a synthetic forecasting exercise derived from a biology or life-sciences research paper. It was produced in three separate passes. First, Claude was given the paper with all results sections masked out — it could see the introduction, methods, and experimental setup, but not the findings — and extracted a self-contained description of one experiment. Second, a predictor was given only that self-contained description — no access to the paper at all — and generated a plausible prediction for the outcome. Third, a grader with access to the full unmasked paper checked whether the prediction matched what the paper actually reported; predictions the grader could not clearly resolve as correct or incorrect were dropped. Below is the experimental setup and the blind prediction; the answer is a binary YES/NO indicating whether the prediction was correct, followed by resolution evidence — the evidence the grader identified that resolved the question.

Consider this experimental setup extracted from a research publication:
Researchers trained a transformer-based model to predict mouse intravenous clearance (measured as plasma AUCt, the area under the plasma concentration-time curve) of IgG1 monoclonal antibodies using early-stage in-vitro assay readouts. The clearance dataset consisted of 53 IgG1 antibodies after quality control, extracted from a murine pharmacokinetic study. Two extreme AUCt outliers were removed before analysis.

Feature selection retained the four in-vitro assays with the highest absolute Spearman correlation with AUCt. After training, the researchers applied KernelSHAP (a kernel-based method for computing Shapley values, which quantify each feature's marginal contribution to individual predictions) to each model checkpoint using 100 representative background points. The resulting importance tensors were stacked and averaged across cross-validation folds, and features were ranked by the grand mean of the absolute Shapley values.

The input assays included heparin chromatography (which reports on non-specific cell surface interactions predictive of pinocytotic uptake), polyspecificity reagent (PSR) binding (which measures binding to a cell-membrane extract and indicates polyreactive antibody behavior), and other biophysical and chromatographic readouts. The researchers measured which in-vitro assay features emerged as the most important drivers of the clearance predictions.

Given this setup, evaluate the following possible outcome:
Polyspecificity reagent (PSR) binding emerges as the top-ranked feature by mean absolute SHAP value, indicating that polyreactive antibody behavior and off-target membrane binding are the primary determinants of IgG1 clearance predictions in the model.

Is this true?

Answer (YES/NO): NO